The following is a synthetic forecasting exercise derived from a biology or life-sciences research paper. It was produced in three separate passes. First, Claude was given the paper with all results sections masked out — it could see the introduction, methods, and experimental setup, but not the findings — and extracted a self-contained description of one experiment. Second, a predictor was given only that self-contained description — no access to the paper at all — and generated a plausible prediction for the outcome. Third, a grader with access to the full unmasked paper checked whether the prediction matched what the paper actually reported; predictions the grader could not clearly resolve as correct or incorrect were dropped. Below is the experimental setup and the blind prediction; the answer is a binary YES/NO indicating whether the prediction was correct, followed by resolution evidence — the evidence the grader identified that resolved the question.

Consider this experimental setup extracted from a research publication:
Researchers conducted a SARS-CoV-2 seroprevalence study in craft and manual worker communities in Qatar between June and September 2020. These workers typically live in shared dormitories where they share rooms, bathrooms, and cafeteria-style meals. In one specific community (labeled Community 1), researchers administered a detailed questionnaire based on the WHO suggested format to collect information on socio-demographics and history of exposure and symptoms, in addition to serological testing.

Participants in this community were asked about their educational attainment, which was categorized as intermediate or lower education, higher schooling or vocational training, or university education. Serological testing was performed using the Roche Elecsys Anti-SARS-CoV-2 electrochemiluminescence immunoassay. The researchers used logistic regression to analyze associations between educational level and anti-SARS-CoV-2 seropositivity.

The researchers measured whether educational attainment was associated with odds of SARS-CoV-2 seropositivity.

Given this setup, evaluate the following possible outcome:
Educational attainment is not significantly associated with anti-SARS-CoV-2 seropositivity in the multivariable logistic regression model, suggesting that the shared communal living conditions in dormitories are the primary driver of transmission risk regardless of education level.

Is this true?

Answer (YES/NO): NO